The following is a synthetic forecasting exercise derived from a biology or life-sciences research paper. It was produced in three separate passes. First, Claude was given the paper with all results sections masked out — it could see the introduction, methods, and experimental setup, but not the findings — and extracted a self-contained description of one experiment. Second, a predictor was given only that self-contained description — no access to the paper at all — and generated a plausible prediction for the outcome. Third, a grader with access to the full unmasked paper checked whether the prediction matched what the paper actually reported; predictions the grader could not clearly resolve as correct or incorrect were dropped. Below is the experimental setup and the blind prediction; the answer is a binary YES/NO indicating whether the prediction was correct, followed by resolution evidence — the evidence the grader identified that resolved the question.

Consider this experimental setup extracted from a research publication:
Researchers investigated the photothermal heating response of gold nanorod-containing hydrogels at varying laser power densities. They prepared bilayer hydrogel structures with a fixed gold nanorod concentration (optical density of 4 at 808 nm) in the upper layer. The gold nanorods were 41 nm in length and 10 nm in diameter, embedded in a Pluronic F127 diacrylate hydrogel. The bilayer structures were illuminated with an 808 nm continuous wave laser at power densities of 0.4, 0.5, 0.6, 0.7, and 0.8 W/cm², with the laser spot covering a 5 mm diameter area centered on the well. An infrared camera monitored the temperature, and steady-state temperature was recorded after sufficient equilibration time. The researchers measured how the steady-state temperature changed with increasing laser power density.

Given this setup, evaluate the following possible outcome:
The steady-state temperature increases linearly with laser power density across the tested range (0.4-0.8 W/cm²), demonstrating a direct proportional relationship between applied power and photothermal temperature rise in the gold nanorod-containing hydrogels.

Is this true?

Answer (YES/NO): YES